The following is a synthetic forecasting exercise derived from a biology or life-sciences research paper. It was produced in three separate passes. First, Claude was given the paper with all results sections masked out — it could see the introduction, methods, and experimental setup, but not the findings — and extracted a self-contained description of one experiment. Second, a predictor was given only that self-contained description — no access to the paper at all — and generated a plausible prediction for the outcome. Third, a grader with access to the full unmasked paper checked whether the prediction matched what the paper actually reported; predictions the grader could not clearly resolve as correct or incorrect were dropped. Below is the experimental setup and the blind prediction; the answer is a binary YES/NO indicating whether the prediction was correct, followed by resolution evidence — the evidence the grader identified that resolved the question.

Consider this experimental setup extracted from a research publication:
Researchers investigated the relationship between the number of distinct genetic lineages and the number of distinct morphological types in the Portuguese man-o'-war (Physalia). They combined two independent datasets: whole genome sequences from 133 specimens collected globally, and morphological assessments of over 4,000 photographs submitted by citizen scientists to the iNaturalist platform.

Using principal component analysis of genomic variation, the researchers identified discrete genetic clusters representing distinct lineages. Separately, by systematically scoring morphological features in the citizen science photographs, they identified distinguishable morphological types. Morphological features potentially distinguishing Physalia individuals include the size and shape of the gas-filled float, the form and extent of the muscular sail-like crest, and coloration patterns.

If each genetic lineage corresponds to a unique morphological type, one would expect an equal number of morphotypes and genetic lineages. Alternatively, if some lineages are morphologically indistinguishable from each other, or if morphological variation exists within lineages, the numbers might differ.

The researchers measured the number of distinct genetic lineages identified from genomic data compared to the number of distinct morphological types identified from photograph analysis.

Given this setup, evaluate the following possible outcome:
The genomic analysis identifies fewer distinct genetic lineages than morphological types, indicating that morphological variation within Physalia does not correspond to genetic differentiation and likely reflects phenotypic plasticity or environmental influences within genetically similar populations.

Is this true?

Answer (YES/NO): NO